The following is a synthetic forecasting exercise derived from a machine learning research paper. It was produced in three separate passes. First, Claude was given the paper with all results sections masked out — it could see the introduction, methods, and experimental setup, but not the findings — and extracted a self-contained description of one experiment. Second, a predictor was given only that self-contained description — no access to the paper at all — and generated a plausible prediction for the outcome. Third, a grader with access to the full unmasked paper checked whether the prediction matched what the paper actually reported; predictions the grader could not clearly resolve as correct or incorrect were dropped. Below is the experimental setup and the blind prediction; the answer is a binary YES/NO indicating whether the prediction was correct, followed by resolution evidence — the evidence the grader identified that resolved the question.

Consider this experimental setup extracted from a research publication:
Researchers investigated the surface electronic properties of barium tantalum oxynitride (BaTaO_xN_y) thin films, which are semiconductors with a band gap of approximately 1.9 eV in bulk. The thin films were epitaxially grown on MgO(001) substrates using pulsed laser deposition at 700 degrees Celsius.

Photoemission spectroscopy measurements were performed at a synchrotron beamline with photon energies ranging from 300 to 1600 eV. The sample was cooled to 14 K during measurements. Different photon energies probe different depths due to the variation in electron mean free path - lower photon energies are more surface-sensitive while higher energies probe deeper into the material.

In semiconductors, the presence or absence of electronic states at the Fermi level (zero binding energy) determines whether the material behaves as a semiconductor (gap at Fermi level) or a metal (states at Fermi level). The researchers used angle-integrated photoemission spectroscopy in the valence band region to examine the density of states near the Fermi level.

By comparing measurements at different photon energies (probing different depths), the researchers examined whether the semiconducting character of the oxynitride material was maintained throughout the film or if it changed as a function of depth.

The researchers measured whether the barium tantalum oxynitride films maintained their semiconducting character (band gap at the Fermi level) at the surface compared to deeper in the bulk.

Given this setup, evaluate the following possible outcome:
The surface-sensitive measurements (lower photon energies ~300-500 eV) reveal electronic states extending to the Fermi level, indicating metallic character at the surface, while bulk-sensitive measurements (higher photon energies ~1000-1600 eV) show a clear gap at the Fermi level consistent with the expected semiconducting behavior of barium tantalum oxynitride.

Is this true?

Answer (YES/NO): NO